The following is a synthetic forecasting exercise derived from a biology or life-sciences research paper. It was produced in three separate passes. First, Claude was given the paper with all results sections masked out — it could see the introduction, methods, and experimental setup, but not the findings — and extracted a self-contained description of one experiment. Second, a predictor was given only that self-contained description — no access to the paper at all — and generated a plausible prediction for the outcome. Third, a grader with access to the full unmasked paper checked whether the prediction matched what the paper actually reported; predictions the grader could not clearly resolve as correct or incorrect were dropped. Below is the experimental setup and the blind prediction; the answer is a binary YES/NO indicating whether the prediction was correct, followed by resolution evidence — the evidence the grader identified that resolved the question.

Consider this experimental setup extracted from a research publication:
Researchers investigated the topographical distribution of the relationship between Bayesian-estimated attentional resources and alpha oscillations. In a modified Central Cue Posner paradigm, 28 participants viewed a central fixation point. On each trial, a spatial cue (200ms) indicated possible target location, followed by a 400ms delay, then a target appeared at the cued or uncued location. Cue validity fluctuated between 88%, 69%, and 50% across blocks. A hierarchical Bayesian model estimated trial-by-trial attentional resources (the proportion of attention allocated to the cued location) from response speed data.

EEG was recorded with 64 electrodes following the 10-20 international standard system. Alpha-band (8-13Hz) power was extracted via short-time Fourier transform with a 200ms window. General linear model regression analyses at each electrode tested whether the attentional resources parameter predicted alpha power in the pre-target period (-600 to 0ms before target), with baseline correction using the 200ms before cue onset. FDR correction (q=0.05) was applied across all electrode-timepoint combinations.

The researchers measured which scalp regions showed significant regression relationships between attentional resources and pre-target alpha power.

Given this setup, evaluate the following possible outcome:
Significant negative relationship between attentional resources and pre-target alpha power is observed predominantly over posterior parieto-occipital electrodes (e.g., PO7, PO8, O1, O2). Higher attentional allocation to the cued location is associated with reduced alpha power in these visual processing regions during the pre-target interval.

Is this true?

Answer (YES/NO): NO